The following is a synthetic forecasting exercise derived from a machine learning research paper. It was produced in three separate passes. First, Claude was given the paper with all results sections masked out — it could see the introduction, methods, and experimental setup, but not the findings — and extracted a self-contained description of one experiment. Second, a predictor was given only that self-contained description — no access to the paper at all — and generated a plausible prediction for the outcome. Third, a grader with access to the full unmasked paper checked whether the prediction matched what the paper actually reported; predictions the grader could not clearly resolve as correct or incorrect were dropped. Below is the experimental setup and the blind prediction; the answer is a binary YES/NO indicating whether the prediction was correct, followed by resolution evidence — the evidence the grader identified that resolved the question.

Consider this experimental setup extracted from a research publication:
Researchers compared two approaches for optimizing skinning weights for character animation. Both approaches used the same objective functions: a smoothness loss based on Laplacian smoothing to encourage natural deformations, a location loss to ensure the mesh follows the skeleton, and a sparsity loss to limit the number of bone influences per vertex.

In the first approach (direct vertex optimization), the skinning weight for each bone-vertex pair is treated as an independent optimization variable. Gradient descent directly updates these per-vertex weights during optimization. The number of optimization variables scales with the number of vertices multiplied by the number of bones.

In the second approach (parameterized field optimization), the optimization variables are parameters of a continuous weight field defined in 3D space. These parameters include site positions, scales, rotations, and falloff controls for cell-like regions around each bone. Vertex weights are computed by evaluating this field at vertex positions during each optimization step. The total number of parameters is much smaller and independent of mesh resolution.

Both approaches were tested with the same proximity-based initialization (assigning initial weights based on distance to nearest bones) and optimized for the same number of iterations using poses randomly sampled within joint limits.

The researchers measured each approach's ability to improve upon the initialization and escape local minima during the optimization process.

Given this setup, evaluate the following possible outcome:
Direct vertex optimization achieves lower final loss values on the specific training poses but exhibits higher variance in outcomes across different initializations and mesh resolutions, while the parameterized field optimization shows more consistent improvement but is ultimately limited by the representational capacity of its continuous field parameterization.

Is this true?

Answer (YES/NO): NO